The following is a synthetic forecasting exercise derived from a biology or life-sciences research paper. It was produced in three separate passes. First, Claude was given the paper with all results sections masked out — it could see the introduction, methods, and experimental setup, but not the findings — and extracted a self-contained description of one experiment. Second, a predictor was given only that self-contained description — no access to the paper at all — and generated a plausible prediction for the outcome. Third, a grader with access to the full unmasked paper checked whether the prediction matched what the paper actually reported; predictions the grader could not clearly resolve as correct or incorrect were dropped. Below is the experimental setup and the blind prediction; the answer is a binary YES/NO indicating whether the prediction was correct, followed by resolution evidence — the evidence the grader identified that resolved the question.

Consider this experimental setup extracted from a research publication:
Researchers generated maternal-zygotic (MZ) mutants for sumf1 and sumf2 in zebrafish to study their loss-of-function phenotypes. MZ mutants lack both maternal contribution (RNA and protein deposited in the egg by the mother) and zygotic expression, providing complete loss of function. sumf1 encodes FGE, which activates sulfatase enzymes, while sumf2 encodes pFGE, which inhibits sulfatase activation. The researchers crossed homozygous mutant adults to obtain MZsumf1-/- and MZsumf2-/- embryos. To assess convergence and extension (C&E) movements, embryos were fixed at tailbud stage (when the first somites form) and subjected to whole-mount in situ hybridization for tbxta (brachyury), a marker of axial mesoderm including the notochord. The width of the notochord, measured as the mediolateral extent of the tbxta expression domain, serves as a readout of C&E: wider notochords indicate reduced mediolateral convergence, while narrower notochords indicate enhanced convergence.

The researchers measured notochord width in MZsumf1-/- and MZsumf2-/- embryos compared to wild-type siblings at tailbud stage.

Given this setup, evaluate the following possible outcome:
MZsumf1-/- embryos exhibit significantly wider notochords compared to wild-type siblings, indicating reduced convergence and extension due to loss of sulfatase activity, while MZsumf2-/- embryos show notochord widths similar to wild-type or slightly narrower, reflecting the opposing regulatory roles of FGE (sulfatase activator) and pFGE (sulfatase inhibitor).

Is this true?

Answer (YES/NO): YES